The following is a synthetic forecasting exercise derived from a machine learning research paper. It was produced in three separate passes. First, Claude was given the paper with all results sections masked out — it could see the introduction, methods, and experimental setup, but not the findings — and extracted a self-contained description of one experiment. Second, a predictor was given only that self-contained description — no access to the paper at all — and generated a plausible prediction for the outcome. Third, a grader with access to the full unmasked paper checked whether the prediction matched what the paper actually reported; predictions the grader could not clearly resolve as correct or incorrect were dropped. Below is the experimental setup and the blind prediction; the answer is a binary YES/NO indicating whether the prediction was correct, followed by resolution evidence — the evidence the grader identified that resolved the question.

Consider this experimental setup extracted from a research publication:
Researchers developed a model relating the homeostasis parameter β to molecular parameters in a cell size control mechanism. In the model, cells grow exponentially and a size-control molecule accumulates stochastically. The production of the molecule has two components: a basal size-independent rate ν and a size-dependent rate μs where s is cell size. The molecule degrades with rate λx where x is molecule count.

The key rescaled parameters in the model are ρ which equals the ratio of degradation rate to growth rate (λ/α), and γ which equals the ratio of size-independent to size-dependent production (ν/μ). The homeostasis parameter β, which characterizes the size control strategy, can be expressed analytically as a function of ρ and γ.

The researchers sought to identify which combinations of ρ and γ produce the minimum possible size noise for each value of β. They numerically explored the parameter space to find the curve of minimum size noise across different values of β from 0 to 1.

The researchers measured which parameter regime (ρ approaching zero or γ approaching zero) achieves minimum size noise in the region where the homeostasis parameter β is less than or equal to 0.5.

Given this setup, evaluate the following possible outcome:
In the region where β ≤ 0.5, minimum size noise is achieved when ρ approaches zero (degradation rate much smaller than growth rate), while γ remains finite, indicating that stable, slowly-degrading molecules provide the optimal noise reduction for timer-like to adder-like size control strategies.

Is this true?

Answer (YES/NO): YES